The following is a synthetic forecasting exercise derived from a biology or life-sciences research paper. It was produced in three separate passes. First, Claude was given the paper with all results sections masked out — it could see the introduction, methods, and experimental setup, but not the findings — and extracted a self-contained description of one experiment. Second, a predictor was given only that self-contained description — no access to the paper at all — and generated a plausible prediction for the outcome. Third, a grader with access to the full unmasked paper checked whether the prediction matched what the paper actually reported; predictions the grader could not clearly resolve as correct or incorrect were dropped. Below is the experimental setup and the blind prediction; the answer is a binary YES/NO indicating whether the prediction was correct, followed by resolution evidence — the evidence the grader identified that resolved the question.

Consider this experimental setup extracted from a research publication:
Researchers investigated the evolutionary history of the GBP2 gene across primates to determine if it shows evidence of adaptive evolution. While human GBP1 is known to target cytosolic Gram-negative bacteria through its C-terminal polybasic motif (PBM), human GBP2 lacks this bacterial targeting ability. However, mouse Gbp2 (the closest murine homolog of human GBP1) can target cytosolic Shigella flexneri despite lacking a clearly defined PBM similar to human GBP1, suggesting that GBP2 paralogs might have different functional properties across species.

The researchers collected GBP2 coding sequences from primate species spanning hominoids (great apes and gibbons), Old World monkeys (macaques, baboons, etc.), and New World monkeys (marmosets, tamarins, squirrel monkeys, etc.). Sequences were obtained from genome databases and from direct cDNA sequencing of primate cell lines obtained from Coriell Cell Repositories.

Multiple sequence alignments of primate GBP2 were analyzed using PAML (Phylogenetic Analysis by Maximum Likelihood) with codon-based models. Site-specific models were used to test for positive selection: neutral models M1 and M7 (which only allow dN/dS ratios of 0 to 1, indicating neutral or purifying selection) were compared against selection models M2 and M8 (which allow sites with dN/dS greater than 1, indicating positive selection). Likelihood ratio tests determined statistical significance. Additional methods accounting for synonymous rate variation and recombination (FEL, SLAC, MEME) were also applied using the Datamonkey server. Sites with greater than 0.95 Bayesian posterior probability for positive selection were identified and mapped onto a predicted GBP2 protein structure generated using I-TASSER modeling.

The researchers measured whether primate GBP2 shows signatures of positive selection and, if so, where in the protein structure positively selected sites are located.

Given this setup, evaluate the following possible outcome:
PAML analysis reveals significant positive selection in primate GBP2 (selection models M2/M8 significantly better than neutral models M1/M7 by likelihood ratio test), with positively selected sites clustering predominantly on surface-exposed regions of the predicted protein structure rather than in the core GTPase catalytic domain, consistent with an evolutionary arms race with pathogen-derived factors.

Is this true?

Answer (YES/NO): NO